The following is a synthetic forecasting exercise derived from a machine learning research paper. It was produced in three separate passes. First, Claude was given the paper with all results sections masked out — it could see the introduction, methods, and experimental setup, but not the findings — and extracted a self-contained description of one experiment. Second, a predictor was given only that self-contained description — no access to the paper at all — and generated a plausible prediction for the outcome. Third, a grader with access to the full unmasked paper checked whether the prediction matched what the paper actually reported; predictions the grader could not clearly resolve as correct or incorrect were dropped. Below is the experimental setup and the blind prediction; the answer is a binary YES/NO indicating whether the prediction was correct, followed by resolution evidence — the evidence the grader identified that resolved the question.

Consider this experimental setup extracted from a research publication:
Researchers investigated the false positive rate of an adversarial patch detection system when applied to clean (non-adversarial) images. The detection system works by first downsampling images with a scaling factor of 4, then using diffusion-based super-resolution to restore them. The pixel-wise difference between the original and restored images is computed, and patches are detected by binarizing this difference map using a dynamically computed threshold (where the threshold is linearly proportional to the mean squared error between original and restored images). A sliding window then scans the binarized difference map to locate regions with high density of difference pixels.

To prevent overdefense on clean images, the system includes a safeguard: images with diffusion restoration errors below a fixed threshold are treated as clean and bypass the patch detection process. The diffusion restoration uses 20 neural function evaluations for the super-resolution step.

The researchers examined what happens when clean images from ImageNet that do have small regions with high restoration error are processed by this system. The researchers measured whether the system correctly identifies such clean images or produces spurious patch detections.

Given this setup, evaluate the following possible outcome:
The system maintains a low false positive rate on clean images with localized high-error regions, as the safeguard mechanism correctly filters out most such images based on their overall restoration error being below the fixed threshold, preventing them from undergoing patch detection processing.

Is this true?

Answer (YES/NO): NO